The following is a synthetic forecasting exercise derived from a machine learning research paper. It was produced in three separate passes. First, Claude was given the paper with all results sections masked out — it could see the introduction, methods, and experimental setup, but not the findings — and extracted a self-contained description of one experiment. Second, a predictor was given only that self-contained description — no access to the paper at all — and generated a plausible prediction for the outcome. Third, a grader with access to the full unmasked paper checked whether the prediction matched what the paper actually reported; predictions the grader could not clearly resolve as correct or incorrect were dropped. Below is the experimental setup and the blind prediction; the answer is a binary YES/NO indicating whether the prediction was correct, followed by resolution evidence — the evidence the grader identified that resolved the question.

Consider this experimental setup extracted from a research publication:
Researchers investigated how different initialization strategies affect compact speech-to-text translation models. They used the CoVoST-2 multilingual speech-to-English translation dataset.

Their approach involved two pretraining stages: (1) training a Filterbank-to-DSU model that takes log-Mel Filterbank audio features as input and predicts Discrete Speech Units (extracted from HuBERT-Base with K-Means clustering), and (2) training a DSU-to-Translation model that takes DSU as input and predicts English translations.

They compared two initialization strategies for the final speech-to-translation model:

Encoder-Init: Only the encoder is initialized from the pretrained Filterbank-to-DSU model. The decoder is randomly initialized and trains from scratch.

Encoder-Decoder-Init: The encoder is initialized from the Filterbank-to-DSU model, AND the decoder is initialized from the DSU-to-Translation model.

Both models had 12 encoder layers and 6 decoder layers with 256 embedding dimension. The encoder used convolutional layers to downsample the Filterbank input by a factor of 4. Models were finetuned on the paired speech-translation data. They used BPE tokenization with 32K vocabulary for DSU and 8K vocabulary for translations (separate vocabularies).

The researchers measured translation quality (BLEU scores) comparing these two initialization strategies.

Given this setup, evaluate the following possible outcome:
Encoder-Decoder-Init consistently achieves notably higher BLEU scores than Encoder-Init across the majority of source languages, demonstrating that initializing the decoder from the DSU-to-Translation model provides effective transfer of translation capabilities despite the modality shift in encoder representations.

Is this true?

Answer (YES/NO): NO